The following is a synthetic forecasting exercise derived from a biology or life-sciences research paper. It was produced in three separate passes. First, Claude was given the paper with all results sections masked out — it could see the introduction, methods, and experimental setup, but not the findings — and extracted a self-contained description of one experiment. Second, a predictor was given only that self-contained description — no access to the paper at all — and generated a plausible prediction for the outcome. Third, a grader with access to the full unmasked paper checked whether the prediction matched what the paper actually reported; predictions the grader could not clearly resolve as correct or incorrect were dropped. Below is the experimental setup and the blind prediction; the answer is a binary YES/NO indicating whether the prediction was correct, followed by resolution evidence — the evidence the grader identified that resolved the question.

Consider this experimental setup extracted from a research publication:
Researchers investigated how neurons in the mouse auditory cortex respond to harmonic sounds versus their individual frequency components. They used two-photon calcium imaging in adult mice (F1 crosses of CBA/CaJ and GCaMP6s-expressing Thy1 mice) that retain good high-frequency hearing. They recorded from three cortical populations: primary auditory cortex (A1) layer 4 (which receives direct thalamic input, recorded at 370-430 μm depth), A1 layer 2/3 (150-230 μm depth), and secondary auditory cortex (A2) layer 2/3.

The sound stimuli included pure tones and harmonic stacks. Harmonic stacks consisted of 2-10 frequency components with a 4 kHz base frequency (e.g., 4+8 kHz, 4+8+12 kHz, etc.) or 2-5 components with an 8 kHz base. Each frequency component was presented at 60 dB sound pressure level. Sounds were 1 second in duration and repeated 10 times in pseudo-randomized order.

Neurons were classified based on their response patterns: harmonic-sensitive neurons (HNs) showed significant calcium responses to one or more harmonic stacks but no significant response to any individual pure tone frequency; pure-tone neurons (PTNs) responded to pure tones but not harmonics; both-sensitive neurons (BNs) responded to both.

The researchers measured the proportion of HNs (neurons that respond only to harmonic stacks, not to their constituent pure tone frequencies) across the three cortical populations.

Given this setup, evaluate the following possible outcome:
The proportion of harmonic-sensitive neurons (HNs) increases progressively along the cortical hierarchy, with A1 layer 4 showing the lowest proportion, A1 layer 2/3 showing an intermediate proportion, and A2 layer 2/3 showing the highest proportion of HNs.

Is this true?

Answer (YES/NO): NO